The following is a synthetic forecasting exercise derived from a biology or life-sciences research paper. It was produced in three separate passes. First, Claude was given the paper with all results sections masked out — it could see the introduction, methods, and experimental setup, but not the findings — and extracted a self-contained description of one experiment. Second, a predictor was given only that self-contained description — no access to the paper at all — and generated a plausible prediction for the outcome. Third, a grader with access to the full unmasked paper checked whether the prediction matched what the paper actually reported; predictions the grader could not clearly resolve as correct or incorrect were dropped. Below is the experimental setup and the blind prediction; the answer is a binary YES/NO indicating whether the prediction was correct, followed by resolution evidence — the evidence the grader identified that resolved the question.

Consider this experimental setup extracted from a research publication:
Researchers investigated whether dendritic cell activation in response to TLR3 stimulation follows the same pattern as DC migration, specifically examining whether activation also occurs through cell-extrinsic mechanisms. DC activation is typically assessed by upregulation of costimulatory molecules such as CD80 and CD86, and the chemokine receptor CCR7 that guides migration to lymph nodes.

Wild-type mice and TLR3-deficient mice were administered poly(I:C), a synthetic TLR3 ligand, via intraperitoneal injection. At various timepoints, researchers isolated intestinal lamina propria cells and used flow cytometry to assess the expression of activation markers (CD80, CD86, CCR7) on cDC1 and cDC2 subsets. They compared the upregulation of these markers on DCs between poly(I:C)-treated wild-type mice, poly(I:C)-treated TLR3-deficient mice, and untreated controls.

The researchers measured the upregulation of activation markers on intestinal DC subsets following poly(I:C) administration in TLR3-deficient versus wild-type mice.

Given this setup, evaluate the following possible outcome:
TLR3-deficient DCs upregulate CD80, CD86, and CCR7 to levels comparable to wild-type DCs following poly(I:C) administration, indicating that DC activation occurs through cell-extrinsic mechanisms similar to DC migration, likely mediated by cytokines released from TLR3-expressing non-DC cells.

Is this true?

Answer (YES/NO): NO